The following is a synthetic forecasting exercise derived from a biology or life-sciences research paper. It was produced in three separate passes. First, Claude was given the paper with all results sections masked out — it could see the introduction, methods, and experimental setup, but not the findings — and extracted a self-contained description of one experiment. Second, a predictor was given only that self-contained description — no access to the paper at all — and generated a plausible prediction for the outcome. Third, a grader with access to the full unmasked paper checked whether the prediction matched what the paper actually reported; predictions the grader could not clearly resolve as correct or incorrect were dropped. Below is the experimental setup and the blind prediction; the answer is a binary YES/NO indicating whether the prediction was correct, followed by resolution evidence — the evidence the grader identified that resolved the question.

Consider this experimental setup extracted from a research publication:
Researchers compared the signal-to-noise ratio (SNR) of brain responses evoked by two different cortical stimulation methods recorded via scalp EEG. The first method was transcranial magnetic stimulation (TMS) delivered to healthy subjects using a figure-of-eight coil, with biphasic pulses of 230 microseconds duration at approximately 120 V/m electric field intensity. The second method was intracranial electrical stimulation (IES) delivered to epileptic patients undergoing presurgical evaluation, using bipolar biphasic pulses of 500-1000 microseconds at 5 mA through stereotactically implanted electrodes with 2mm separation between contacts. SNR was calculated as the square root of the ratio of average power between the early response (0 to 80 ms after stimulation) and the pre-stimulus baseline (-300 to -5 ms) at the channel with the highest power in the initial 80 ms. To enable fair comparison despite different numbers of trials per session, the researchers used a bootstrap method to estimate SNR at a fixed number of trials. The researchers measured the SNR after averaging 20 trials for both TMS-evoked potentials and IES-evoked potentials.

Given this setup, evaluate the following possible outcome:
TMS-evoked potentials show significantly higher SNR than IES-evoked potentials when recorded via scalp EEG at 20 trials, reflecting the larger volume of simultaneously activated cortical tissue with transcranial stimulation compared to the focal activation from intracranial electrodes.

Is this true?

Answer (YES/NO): NO